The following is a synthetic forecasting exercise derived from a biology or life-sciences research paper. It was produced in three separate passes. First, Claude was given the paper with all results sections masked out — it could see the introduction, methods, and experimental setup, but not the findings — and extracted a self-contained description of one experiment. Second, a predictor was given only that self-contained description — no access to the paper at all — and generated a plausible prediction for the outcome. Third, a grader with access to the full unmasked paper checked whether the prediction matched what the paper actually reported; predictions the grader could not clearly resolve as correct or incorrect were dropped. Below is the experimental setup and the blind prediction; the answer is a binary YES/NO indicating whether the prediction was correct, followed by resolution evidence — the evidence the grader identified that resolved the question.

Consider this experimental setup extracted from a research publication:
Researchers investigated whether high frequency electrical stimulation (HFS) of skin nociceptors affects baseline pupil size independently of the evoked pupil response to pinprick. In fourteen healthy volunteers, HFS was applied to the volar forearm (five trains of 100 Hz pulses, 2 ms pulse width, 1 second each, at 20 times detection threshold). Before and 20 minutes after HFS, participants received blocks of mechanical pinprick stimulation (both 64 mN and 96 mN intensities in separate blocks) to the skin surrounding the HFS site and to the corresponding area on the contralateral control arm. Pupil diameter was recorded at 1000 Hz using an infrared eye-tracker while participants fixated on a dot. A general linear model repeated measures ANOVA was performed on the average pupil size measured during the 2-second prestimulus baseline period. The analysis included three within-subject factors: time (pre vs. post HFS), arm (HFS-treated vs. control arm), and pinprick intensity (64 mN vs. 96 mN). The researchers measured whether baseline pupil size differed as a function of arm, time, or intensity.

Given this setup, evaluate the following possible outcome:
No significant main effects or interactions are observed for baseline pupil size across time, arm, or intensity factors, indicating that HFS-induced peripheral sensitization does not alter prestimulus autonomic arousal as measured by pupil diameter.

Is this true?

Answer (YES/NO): YES